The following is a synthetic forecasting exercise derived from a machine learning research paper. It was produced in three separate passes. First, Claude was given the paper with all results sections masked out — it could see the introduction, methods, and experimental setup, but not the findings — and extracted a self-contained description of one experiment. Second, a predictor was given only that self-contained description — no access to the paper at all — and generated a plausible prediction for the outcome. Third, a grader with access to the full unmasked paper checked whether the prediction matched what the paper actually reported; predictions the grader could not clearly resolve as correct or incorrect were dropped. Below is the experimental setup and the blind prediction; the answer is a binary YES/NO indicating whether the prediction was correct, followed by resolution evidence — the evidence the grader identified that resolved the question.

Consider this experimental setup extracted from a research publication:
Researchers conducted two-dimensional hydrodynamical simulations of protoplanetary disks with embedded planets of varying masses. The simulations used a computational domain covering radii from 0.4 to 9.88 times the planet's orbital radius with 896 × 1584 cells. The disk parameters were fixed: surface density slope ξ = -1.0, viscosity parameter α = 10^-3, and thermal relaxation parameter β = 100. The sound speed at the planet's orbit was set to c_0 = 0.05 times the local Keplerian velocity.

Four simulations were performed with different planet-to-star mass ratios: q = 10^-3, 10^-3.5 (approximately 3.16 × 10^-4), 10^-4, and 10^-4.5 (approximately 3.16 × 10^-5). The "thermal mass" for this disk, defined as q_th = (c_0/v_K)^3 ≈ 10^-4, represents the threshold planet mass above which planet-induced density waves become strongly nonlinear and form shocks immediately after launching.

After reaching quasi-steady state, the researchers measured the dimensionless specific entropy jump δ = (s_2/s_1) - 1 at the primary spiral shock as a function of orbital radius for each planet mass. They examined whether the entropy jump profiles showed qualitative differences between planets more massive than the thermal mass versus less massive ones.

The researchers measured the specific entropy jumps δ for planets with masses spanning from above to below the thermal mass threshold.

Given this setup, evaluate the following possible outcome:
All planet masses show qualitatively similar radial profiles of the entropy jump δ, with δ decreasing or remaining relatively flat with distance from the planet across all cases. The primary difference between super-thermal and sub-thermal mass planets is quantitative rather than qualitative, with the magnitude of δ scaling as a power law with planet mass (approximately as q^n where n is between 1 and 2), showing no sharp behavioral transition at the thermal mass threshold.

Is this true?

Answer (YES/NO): YES